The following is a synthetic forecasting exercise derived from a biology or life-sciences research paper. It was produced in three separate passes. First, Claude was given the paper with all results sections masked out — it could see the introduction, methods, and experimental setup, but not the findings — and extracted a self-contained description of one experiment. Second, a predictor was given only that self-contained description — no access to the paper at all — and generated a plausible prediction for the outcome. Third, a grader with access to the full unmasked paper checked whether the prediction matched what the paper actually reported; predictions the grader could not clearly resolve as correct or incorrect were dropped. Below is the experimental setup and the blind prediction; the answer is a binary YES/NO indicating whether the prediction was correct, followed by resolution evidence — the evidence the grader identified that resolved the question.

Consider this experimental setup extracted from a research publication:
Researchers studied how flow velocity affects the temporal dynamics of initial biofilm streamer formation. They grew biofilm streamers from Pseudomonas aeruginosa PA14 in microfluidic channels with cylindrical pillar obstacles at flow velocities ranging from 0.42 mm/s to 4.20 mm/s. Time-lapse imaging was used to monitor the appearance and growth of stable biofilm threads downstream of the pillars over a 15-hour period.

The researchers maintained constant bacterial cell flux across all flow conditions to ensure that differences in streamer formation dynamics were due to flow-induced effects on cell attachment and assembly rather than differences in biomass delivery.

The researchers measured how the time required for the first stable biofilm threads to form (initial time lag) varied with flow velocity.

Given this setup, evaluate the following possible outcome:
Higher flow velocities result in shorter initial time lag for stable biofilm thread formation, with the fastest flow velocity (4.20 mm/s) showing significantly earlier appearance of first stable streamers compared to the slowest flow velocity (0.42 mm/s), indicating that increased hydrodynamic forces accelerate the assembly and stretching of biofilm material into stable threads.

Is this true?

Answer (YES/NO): NO